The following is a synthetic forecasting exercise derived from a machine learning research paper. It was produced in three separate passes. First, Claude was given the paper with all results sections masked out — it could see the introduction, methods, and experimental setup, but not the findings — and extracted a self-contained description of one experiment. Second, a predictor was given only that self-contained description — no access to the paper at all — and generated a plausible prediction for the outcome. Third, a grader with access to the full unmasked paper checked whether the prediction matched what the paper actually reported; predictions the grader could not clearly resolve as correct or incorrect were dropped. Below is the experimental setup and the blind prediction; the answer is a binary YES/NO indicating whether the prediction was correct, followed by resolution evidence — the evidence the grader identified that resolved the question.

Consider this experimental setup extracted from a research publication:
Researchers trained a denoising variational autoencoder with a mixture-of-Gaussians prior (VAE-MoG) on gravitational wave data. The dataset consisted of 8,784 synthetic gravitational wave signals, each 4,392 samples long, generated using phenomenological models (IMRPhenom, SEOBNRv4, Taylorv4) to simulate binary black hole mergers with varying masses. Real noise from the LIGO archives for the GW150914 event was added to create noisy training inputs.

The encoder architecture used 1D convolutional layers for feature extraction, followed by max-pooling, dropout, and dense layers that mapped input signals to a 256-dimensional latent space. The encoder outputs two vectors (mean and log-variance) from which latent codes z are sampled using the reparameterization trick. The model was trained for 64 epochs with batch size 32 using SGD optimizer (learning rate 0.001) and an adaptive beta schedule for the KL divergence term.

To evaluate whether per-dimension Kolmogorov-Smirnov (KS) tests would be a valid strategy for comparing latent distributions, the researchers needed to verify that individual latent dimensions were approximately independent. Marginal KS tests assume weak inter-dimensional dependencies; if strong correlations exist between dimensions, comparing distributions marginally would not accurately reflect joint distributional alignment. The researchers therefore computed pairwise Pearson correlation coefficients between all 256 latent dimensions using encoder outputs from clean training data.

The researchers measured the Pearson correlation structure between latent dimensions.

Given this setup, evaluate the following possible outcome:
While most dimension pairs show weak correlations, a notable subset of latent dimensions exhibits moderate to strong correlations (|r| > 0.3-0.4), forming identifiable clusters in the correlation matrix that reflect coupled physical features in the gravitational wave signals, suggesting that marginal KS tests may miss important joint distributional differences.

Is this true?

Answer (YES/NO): NO